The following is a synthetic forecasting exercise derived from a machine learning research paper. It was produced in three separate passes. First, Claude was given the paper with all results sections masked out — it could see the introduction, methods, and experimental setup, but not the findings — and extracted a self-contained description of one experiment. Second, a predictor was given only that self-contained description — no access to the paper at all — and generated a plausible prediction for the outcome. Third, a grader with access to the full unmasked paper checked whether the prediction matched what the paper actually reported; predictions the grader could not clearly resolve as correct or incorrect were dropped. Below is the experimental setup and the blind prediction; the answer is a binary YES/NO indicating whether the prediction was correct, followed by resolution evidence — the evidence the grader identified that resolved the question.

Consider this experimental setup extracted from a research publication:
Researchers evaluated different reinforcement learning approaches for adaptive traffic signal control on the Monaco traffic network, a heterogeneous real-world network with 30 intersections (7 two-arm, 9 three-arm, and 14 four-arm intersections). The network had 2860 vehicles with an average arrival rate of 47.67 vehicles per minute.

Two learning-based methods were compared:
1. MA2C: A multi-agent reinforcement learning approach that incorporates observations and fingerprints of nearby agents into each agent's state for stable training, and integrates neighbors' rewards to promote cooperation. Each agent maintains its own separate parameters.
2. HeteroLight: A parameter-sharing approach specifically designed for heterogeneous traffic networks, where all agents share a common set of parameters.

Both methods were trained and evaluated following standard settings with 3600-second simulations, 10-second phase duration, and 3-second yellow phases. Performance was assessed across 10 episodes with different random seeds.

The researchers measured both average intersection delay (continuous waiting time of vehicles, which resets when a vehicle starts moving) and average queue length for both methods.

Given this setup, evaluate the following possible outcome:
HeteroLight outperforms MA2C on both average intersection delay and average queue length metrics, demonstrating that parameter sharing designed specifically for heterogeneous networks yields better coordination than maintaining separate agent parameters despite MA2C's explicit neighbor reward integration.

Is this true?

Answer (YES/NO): NO